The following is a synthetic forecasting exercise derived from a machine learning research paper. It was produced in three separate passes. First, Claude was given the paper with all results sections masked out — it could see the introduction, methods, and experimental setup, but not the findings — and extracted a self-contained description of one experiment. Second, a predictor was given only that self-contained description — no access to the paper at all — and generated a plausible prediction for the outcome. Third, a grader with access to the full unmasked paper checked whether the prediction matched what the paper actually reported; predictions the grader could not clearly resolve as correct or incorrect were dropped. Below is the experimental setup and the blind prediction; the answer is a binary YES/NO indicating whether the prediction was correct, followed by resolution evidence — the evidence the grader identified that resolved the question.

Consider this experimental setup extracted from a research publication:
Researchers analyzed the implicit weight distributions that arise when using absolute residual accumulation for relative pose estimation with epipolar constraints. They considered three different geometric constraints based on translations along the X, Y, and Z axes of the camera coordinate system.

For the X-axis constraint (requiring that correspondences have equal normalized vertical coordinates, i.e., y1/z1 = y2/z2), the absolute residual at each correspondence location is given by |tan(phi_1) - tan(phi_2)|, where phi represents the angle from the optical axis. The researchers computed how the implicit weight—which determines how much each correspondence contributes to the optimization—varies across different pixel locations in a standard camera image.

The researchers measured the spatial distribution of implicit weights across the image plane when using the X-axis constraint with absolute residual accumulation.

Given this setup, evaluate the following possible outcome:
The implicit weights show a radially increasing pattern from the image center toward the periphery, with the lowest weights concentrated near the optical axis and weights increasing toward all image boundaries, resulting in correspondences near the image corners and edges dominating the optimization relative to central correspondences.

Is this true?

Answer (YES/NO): NO